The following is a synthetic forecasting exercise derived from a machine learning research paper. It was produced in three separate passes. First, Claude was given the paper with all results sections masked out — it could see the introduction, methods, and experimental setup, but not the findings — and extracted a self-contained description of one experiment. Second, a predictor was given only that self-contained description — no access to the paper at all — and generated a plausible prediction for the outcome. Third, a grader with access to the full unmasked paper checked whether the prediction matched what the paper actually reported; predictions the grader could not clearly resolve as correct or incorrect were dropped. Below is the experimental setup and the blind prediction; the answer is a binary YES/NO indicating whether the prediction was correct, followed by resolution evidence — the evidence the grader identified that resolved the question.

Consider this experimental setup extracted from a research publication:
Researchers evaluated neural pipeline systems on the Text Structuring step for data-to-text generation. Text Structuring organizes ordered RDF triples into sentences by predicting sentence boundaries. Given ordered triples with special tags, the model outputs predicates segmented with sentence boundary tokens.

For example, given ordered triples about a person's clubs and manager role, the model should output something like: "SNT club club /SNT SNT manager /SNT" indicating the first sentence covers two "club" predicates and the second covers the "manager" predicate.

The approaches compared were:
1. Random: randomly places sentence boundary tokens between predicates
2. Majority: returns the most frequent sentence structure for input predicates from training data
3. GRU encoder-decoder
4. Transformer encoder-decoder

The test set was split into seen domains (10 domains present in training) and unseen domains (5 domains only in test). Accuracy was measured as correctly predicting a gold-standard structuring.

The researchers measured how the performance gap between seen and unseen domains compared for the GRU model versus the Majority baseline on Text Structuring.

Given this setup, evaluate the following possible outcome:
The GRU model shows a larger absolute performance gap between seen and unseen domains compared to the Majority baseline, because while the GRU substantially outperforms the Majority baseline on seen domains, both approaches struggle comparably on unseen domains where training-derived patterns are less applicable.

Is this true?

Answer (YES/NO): NO